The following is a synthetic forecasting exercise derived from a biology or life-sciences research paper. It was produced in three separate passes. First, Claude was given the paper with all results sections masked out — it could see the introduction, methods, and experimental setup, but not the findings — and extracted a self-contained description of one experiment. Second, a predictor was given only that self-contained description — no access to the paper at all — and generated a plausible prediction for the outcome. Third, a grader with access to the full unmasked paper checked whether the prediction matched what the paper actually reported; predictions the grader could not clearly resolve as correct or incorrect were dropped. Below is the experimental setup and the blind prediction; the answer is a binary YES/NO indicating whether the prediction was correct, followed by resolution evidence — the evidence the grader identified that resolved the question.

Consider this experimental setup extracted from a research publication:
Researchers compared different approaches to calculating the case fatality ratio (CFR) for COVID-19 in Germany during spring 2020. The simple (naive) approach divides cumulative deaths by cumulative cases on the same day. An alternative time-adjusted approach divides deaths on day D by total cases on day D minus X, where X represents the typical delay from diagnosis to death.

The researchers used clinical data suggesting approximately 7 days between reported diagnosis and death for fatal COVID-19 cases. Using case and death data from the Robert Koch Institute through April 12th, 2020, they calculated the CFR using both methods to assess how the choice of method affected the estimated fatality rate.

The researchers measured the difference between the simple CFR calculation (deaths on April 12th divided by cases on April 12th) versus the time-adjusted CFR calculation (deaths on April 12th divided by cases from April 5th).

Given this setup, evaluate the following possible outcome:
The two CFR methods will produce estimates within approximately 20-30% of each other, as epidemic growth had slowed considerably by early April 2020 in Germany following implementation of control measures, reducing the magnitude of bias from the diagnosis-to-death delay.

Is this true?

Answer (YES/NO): NO